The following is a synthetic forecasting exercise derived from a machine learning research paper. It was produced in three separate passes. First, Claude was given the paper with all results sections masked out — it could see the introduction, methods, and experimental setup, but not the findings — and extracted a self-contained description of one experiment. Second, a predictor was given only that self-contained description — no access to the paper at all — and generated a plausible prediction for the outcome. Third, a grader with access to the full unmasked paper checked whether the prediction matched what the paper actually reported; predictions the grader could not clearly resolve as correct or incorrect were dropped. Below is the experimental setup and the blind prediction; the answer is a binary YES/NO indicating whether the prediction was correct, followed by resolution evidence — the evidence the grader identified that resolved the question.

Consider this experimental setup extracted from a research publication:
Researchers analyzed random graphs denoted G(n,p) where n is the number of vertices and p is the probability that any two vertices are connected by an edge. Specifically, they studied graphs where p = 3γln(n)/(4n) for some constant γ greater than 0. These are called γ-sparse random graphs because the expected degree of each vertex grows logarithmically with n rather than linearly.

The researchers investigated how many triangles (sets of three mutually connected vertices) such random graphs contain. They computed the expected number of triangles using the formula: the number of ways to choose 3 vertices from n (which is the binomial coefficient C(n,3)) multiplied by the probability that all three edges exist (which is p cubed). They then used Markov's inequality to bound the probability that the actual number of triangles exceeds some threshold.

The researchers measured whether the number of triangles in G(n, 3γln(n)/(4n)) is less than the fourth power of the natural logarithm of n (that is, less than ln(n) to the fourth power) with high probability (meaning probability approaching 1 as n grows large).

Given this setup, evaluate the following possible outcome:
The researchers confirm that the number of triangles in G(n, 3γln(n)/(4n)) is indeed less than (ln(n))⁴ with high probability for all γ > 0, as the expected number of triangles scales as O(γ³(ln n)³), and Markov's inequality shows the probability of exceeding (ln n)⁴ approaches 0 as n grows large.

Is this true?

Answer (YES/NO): YES